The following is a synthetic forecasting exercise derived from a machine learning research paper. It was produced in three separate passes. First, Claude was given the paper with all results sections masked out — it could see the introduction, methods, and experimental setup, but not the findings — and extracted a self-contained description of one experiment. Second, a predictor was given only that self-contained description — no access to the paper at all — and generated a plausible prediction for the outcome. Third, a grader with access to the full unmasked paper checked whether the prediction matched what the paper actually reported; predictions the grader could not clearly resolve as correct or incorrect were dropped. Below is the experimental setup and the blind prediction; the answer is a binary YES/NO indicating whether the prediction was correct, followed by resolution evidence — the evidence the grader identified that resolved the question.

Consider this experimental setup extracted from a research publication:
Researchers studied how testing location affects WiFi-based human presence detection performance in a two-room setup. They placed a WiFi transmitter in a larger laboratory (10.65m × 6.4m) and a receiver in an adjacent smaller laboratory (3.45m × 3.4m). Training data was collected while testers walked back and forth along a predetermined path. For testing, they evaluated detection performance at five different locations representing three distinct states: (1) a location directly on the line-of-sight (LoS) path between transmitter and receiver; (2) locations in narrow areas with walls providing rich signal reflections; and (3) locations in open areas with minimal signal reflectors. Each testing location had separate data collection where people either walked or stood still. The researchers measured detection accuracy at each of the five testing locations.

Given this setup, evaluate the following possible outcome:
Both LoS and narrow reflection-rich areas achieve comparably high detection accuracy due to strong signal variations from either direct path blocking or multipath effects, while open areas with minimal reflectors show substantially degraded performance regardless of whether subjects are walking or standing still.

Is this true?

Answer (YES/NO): NO